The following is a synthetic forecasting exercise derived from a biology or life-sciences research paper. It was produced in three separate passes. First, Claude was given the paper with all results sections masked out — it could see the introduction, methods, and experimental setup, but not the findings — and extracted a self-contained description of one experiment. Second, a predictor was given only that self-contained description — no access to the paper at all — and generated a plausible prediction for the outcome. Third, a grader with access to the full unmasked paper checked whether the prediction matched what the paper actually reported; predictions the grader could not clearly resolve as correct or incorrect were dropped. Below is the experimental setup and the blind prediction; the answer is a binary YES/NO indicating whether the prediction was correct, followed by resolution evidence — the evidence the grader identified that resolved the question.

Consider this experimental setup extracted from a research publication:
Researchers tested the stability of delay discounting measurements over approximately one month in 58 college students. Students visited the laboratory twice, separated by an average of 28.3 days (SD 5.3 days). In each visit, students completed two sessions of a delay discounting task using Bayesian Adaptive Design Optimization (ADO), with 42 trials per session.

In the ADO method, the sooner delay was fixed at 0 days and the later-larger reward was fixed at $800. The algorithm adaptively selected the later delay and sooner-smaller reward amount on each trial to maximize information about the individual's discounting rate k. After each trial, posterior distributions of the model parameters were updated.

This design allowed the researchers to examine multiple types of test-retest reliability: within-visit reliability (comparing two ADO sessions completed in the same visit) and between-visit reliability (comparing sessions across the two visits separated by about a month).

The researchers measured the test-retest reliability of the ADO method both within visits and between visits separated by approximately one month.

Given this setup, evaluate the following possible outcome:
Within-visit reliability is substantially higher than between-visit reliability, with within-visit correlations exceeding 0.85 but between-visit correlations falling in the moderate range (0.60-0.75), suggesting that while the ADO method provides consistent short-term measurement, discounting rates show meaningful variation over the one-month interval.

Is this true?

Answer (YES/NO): NO